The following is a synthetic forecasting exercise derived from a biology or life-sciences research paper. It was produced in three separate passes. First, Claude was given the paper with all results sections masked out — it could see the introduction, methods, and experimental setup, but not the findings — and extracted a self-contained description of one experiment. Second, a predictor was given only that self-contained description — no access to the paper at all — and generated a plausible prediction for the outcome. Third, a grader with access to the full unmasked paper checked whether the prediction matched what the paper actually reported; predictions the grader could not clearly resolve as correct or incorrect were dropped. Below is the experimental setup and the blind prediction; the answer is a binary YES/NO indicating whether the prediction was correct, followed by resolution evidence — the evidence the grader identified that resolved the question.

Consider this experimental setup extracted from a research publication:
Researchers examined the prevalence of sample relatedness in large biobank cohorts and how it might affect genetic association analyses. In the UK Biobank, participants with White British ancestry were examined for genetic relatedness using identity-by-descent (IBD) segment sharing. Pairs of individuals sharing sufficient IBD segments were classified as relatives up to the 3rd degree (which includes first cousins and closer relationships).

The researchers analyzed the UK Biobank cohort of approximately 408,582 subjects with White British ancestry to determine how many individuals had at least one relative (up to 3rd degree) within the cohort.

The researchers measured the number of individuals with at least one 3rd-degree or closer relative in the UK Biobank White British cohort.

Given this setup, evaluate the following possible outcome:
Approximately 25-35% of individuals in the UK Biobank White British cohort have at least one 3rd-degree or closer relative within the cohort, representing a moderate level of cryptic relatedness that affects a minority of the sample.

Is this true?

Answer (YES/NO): NO